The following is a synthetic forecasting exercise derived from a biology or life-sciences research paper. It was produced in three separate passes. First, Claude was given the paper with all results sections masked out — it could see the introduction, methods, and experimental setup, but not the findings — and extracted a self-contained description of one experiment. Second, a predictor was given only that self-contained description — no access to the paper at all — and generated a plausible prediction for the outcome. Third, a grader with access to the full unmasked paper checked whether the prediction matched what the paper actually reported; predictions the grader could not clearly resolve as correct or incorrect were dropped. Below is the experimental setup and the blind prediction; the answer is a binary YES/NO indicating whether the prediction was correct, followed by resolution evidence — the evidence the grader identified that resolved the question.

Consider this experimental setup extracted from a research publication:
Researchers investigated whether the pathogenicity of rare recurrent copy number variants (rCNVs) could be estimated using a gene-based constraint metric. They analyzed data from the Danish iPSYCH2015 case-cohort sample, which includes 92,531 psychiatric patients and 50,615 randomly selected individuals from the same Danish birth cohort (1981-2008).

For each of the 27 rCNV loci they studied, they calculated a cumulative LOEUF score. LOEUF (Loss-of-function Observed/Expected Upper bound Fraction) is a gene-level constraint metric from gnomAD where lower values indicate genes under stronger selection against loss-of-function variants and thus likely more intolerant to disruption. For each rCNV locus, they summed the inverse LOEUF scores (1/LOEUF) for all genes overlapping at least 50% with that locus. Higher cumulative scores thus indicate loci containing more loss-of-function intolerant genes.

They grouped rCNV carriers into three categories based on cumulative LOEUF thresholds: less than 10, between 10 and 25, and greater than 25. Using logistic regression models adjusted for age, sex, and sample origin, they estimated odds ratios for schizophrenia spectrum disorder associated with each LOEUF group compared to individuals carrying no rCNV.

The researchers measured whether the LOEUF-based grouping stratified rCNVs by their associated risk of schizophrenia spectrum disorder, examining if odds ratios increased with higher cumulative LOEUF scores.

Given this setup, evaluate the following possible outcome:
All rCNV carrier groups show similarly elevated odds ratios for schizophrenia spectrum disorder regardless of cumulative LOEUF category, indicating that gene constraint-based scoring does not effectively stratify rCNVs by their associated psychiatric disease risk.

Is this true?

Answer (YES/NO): NO